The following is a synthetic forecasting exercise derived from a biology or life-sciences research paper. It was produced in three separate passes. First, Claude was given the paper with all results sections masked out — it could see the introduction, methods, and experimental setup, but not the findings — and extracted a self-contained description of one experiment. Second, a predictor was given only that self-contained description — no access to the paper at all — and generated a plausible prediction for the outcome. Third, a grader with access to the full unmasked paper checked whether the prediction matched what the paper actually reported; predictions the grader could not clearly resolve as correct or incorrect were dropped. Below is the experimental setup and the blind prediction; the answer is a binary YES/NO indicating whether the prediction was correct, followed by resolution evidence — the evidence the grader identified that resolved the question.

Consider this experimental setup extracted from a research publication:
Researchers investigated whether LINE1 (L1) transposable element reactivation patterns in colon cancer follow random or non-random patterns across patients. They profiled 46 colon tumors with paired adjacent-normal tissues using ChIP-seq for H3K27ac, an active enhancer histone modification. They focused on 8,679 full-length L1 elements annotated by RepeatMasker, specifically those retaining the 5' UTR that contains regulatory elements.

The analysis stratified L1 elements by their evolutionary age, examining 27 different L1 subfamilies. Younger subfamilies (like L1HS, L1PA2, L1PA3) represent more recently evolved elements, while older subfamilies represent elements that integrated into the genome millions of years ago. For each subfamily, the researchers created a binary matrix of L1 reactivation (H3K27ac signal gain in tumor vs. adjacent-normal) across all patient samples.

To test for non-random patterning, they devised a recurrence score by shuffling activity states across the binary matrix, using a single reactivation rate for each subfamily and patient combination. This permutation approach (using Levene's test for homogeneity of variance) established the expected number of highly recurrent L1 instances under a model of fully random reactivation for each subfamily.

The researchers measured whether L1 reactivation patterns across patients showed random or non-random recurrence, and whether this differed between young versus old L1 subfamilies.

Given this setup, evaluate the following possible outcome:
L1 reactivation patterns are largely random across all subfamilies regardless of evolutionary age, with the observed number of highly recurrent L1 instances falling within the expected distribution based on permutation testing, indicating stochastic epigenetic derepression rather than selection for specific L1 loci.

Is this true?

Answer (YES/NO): NO